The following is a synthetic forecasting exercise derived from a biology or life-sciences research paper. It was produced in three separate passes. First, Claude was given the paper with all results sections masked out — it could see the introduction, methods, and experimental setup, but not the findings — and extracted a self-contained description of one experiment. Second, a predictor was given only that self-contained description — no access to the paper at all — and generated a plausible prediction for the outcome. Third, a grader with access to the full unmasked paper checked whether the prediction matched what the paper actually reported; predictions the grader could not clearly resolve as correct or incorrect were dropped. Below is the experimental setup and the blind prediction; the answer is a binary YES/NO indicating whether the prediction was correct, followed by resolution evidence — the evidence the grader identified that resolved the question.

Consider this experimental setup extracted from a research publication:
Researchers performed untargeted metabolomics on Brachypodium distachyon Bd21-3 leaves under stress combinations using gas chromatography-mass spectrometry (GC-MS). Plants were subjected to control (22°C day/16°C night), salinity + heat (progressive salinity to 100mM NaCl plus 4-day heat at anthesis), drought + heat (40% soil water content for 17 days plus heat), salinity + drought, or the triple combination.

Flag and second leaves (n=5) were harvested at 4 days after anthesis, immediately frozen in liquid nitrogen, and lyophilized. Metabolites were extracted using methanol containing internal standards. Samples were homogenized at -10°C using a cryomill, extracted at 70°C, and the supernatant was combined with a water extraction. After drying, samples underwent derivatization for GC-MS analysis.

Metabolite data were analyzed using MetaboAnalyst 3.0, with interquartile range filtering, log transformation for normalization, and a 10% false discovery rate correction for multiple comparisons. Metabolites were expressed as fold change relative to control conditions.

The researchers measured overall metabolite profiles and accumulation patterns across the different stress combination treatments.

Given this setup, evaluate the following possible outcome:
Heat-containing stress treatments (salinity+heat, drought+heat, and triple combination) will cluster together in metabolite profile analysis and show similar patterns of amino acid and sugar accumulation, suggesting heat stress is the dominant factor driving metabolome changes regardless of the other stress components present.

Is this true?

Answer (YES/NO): NO